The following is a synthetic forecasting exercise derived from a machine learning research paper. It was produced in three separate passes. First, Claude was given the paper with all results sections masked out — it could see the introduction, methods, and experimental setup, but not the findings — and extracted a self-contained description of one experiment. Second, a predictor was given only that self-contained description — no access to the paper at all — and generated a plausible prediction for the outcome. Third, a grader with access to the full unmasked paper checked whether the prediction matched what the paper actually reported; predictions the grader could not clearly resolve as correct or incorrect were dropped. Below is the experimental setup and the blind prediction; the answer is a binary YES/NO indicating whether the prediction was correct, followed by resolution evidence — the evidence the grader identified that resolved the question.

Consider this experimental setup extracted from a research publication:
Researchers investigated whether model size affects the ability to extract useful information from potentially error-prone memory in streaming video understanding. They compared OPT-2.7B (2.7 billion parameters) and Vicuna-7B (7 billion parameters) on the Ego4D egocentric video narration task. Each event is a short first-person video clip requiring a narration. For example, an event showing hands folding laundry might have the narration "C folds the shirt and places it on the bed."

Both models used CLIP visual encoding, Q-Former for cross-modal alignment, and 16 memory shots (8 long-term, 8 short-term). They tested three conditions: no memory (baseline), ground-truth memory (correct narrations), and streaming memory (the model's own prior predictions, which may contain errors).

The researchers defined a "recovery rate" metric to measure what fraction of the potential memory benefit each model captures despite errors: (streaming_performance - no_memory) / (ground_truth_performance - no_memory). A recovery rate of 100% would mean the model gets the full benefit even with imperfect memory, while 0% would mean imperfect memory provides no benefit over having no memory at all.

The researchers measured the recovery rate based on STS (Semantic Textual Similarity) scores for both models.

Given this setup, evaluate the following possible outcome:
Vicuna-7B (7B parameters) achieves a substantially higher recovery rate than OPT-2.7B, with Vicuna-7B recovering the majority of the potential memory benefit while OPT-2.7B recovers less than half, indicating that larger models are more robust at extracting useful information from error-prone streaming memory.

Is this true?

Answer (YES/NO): NO